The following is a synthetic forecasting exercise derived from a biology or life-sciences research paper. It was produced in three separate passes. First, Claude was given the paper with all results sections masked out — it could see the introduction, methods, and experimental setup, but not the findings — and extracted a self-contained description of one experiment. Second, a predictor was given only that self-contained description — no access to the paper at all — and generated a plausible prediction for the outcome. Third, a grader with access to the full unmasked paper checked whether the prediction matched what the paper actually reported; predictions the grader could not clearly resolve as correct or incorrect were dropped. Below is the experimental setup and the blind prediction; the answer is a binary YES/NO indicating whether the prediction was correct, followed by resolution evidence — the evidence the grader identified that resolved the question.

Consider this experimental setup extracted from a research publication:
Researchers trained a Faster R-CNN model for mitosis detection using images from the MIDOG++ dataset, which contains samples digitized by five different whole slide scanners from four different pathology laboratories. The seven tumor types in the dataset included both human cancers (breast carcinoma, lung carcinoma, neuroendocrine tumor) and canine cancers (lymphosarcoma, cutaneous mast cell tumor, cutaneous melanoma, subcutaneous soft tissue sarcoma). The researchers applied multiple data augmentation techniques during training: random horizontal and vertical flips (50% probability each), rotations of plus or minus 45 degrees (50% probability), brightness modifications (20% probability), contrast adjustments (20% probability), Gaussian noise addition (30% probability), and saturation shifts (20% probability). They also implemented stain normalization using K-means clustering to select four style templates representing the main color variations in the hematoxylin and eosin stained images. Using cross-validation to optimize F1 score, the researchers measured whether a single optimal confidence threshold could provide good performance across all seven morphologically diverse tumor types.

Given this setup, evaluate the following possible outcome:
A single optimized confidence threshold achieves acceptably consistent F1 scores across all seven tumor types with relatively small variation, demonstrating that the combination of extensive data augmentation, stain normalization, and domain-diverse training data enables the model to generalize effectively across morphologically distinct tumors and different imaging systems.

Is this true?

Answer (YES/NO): NO